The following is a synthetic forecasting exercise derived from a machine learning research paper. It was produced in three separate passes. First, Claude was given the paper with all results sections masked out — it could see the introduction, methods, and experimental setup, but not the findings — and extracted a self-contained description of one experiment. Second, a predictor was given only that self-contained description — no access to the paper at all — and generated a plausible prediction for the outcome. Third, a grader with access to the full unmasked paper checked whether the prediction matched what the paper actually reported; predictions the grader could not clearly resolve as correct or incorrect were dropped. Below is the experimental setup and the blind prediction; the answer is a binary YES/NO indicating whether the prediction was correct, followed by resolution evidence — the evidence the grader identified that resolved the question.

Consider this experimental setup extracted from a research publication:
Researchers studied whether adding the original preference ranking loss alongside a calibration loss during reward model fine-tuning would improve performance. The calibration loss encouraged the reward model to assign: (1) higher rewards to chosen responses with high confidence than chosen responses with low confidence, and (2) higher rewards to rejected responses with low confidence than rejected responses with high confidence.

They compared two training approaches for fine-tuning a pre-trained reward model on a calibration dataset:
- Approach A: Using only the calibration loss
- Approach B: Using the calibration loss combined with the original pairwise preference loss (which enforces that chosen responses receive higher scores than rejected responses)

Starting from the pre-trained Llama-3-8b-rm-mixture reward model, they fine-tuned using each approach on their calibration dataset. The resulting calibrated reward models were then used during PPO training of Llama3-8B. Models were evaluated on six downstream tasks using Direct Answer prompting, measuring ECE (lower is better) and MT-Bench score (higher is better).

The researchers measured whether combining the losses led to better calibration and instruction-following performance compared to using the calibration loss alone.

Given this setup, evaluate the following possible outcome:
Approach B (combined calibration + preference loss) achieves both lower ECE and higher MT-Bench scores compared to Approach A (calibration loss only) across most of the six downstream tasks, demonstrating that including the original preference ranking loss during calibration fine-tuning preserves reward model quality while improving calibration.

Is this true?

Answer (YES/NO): NO